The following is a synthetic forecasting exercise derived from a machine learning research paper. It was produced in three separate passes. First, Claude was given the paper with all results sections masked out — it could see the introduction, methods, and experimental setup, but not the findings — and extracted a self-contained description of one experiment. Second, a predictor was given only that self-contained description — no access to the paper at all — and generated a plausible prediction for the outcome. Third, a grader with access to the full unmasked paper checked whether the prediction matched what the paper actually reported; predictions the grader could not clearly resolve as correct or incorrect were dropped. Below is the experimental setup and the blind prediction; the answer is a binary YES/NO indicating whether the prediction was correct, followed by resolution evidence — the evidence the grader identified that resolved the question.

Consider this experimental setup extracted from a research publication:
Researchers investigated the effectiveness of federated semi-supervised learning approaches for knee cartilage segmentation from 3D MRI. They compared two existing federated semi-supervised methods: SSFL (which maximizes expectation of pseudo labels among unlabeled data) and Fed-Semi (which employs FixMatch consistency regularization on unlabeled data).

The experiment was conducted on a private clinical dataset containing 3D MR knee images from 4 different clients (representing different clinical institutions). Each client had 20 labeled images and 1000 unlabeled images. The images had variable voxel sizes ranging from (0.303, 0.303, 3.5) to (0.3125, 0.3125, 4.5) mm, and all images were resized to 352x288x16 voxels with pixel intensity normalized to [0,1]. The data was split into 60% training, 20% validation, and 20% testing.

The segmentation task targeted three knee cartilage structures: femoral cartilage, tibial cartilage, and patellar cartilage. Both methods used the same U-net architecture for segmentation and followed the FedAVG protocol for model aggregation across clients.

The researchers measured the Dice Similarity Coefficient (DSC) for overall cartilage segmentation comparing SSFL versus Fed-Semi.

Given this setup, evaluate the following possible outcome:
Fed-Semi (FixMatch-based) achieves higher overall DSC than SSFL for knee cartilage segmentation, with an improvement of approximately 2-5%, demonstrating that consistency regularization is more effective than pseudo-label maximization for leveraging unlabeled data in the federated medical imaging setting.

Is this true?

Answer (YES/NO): YES